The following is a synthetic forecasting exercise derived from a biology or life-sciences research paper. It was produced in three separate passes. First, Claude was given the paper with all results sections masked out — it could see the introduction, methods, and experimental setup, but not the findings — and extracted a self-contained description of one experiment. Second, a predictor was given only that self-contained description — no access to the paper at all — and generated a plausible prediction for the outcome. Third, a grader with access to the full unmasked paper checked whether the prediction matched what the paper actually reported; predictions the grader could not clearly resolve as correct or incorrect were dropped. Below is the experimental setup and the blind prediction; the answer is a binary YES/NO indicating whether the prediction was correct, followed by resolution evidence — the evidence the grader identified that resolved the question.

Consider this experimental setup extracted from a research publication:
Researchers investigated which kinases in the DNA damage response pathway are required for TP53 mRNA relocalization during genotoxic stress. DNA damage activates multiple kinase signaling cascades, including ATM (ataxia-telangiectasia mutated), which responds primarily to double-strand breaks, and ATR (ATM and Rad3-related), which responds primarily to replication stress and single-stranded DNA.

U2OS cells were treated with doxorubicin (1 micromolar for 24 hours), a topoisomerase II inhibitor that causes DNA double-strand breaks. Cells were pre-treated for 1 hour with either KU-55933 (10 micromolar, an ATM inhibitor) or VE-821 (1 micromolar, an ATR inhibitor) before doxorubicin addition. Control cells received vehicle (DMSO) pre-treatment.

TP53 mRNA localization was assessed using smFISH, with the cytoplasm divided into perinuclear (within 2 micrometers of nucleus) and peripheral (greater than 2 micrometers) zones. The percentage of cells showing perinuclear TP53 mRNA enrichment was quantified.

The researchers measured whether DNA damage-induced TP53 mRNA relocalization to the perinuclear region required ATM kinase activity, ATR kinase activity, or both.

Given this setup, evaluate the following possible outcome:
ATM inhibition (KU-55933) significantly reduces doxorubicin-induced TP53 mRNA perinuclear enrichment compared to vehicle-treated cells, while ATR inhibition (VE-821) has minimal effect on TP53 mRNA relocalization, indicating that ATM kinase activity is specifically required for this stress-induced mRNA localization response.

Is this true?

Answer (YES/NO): YES